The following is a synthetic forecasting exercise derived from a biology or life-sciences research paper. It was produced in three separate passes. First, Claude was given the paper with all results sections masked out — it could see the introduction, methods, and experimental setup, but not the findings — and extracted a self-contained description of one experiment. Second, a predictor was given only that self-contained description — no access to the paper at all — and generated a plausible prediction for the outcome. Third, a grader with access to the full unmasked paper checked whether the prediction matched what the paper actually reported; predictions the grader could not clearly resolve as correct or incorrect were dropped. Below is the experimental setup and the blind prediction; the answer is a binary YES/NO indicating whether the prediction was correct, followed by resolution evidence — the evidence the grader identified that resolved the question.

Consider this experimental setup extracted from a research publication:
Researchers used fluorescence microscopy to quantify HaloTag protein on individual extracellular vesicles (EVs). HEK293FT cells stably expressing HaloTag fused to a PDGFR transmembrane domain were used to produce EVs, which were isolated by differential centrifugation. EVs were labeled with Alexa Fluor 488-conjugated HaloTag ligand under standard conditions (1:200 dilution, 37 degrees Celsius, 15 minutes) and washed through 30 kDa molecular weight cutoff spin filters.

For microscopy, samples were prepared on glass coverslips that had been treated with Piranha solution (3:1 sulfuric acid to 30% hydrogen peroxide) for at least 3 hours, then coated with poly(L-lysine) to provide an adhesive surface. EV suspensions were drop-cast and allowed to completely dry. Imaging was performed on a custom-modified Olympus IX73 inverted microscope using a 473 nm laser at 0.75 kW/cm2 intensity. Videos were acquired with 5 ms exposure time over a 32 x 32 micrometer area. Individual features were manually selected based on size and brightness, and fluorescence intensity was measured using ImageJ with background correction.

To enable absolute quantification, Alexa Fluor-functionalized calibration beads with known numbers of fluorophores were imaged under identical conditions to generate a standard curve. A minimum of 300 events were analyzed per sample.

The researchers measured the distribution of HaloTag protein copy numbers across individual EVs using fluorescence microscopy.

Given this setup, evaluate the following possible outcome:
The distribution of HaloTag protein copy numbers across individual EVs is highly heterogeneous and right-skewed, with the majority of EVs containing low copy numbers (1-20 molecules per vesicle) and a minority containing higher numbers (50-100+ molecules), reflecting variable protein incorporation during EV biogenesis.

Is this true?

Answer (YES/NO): NO